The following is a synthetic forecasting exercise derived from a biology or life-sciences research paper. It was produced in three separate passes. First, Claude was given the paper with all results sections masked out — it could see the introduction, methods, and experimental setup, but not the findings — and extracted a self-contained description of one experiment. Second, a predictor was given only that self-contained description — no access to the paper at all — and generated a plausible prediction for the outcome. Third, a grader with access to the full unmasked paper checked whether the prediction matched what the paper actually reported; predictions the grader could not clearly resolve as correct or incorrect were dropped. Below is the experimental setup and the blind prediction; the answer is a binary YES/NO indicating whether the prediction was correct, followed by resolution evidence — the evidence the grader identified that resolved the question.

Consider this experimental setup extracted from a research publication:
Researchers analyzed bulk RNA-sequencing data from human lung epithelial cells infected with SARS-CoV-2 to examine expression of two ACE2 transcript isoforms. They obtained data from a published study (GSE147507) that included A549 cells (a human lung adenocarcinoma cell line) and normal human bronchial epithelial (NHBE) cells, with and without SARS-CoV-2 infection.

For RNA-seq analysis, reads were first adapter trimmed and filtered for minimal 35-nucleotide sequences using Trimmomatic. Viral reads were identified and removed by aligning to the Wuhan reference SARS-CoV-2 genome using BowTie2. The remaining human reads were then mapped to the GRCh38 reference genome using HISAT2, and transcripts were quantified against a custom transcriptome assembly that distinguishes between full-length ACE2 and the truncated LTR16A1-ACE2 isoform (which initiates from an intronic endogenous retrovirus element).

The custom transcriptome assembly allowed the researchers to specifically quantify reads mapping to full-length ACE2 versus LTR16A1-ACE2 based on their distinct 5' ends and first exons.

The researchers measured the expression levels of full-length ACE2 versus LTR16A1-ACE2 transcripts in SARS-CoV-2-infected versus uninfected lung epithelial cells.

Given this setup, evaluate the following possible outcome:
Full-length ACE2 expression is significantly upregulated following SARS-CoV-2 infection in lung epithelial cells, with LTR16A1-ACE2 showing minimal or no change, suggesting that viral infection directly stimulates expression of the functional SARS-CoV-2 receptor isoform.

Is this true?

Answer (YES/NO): NO